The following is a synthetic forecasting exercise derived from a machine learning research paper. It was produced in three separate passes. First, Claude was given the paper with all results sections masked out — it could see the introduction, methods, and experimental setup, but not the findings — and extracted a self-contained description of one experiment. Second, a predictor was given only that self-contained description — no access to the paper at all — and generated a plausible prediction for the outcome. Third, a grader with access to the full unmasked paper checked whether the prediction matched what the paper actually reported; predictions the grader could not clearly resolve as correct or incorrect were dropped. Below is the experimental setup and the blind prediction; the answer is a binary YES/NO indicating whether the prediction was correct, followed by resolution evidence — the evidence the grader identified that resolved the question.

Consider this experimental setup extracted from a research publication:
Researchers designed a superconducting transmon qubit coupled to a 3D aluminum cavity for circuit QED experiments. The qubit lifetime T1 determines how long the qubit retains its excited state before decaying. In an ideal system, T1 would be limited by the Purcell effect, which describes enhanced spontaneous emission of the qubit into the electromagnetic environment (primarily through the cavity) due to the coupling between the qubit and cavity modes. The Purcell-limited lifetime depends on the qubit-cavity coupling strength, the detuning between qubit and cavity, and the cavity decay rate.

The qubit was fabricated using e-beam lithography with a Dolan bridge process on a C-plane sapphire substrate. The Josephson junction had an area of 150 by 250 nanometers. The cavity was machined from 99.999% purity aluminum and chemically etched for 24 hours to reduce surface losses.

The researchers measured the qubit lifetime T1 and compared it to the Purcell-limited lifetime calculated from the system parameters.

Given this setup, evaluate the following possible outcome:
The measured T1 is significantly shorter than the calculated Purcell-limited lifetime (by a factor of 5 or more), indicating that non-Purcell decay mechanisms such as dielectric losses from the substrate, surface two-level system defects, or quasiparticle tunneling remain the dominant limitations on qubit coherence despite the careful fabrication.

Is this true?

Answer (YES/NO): YES